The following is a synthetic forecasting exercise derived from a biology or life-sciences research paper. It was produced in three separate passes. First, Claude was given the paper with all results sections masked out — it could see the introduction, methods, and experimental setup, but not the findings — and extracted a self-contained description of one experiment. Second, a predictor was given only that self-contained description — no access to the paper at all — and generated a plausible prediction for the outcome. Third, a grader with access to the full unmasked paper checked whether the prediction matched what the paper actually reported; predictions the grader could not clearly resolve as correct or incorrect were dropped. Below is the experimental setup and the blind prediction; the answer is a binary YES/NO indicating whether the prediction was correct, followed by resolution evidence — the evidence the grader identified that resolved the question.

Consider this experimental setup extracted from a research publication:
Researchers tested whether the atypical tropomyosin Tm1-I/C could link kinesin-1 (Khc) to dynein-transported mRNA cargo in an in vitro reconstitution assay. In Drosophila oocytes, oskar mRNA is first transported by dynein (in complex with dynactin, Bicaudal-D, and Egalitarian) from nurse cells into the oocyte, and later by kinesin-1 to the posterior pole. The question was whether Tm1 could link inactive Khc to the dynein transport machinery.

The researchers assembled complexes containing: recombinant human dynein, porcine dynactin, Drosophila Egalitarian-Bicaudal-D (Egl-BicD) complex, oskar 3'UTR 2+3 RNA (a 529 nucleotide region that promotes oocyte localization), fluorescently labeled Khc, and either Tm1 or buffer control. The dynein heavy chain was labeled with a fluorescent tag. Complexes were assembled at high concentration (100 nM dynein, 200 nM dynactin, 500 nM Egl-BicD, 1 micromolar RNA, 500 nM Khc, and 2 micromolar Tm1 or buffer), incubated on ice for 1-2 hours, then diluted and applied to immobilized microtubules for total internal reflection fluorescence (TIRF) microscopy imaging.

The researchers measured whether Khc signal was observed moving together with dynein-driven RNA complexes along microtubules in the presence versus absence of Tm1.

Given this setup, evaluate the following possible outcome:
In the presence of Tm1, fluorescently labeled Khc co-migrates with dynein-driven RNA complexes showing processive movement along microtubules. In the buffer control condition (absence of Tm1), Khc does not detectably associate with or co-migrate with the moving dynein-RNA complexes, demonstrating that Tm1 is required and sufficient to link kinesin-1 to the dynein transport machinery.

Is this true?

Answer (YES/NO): NO